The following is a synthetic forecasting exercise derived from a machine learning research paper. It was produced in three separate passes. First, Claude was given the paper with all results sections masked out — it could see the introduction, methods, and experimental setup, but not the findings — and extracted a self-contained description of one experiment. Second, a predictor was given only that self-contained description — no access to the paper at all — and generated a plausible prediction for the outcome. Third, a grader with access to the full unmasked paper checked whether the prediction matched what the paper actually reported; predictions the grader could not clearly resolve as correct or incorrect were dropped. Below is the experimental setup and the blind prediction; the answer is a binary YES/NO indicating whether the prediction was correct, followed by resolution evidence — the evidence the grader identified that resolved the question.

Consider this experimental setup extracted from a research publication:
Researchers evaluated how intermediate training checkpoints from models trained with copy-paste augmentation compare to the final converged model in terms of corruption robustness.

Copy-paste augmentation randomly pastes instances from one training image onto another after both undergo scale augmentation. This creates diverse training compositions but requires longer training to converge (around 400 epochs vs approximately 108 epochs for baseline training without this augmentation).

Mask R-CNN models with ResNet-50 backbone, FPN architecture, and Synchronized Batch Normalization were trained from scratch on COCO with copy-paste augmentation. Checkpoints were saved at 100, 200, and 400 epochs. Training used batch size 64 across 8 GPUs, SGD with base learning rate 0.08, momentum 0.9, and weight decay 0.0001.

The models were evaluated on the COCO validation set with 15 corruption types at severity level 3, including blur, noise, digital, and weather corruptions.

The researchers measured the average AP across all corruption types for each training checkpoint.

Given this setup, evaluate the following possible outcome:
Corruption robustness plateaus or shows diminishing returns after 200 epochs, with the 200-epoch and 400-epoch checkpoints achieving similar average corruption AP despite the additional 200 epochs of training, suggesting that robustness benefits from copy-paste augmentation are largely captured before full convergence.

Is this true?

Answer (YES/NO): YES